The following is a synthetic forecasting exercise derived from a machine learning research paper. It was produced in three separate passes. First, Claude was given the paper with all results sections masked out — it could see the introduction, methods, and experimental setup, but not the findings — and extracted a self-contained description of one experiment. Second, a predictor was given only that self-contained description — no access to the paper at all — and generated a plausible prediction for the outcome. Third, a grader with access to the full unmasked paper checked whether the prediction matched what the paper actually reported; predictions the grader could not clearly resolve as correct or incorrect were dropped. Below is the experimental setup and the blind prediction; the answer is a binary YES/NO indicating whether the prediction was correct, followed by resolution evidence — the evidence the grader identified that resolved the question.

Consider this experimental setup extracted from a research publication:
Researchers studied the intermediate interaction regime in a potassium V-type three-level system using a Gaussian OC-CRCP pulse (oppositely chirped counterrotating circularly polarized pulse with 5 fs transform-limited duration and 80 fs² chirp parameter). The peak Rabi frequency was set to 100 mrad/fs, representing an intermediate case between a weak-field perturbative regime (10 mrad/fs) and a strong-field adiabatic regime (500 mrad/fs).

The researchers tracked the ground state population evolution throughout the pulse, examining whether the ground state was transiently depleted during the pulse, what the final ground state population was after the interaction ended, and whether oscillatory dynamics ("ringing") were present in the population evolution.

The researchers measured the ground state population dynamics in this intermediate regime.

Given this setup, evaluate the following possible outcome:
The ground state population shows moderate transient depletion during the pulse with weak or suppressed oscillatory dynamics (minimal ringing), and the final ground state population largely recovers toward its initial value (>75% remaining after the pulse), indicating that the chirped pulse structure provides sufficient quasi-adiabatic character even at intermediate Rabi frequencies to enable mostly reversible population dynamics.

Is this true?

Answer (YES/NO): NO